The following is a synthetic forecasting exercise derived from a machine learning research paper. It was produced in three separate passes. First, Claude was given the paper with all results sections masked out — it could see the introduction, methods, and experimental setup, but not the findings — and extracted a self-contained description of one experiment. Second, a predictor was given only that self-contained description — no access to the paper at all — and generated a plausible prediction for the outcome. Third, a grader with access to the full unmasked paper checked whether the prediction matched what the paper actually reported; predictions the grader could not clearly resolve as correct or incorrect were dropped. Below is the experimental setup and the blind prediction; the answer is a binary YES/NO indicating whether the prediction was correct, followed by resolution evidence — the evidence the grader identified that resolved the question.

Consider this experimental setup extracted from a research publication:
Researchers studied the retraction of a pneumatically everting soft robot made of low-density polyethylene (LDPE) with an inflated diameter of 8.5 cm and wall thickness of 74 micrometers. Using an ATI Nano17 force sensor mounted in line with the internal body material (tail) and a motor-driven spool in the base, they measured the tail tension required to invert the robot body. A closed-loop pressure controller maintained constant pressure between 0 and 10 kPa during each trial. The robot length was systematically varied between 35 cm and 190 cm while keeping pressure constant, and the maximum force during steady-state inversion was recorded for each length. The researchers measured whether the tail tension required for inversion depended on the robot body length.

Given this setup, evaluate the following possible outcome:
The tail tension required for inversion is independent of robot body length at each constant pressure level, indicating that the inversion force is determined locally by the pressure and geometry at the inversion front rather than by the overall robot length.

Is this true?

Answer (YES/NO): YES